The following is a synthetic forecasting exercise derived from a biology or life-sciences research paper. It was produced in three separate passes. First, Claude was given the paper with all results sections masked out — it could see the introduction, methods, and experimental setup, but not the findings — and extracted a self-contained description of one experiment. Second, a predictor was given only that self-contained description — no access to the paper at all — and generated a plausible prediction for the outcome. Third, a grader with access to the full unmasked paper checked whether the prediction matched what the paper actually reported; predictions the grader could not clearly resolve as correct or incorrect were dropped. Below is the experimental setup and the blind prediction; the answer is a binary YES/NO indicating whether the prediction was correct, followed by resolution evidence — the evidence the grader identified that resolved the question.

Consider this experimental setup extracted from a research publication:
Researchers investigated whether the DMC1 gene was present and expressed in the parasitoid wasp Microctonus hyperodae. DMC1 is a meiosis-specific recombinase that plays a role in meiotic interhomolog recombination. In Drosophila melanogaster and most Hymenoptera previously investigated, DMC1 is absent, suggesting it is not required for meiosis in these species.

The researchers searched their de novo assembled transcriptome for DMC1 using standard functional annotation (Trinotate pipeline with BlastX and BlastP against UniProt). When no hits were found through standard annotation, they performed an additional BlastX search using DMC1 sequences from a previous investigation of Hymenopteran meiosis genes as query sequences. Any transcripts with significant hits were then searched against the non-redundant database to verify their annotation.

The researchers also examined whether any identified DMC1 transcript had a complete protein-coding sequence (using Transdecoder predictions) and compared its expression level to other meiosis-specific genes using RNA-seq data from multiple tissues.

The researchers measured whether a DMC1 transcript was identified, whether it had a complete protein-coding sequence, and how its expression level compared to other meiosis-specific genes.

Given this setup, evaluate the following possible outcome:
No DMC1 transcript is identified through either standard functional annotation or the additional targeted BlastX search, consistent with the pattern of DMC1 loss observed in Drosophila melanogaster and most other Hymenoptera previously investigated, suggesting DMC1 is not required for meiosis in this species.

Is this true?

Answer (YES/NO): NO